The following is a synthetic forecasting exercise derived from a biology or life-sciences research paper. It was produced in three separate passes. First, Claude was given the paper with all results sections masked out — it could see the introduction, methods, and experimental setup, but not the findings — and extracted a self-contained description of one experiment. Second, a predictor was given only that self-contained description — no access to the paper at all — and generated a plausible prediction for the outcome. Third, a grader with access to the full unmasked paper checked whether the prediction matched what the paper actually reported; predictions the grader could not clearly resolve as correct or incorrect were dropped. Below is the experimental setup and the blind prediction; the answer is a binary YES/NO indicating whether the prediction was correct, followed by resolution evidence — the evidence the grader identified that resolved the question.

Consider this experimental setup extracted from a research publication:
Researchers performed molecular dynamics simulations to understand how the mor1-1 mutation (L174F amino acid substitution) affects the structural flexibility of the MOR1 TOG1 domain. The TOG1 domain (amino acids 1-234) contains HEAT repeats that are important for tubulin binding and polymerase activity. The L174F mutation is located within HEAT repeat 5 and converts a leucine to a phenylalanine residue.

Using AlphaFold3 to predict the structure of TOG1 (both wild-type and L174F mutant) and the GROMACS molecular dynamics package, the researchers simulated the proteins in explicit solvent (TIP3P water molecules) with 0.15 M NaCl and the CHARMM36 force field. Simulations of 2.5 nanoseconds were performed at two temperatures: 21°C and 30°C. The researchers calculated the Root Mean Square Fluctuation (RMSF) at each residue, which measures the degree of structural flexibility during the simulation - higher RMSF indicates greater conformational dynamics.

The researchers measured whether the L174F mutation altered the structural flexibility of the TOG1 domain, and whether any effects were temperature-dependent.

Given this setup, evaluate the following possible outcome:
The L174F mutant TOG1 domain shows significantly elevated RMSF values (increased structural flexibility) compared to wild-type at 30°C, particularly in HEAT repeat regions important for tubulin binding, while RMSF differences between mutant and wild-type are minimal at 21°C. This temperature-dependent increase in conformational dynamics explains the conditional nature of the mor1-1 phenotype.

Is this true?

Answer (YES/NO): NO